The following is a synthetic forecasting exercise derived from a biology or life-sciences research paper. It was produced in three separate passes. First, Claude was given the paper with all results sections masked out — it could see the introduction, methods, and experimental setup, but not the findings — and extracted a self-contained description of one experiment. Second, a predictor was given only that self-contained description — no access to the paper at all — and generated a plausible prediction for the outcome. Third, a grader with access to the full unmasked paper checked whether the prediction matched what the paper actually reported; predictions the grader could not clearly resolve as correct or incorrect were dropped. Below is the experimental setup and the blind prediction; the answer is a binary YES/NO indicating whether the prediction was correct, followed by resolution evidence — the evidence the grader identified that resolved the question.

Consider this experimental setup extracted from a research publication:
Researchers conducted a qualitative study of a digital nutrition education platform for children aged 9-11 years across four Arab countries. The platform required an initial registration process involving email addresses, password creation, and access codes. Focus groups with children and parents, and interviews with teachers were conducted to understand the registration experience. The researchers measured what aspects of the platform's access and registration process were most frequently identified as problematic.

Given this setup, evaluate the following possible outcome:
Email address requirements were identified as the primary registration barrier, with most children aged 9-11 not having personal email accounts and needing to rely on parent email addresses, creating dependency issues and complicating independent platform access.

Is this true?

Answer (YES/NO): NO